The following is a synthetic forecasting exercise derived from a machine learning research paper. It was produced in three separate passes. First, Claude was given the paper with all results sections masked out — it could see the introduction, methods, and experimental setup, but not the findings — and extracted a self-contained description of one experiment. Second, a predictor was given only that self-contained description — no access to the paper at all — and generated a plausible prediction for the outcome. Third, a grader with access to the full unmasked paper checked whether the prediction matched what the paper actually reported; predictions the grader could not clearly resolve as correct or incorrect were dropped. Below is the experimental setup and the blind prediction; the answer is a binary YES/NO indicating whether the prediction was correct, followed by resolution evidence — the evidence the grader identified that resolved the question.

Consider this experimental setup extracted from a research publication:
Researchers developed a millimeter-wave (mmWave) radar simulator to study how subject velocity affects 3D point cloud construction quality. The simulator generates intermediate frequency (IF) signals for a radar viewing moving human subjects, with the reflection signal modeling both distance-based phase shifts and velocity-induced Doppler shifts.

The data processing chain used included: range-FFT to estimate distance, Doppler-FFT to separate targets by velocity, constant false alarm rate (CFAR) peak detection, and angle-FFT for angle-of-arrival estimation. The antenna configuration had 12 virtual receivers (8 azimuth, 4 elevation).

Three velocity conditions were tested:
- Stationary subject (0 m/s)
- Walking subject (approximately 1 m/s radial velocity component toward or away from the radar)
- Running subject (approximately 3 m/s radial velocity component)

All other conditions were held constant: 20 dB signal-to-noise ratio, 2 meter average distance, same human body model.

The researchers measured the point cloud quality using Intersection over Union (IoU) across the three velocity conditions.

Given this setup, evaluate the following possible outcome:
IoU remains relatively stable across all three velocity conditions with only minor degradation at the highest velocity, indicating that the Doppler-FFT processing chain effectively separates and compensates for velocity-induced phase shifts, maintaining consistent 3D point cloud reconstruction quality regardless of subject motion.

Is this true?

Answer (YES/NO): NO